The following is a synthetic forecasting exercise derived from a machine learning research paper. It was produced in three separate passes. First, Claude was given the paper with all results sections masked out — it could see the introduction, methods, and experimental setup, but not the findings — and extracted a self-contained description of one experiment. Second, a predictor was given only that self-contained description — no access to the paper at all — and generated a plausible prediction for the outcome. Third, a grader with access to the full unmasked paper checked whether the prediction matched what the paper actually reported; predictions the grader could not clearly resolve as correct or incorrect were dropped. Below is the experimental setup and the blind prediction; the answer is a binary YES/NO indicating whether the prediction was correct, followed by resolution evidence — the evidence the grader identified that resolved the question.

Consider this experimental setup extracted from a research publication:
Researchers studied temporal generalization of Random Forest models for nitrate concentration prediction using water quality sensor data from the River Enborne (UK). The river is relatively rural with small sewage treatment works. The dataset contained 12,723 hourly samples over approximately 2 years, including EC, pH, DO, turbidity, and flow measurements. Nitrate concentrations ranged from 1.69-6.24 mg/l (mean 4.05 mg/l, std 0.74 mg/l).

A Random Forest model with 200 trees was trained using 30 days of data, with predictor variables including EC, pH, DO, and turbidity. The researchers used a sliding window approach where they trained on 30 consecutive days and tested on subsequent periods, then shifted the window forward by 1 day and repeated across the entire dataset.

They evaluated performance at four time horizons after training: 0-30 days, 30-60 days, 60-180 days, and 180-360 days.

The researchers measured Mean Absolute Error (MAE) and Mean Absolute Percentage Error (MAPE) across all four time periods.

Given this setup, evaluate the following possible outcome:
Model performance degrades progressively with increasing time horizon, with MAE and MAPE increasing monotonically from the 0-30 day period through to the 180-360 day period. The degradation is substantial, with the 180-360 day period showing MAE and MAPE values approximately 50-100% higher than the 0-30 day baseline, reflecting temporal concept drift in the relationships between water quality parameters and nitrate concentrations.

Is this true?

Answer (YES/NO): NO